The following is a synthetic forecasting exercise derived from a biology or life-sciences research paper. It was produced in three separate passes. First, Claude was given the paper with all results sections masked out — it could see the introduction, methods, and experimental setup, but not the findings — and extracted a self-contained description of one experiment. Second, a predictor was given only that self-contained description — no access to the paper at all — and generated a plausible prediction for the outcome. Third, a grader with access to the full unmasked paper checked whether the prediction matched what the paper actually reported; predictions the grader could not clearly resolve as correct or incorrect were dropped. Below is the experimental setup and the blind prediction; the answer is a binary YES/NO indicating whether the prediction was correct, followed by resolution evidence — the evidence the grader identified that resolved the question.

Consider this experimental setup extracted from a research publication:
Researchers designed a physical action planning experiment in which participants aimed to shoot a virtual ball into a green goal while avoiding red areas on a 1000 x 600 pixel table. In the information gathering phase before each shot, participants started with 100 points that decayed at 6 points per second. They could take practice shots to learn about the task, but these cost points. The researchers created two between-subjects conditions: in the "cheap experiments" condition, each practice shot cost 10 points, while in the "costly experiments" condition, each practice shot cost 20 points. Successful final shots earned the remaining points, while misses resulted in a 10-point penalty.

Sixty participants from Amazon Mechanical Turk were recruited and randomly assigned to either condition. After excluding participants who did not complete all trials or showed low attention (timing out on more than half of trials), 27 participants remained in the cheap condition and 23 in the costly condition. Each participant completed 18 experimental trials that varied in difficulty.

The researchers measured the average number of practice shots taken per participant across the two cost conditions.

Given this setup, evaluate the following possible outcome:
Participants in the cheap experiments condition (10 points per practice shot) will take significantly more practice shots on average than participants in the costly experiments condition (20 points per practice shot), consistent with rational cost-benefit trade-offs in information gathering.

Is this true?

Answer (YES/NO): NO